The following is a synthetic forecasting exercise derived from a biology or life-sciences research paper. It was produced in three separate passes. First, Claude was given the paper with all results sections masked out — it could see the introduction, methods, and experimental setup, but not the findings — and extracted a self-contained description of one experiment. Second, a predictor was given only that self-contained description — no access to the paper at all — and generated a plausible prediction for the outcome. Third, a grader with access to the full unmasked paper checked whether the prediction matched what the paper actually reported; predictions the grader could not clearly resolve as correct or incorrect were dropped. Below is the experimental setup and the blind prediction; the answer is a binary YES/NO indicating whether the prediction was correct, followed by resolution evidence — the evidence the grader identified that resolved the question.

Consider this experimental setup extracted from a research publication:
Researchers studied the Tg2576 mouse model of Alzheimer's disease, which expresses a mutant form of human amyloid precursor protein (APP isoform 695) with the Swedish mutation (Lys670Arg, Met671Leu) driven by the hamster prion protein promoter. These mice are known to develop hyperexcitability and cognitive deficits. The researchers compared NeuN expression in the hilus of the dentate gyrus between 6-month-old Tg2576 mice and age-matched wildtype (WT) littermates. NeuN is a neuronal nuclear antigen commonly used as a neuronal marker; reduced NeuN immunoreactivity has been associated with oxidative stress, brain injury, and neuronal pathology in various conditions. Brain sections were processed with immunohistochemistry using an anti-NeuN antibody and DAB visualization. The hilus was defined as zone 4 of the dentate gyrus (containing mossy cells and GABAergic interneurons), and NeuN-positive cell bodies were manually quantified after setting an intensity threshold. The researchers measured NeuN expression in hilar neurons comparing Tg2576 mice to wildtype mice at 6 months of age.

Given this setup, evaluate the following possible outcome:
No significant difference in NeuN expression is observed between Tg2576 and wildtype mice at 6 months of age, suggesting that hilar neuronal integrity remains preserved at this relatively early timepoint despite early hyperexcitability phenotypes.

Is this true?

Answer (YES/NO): NO